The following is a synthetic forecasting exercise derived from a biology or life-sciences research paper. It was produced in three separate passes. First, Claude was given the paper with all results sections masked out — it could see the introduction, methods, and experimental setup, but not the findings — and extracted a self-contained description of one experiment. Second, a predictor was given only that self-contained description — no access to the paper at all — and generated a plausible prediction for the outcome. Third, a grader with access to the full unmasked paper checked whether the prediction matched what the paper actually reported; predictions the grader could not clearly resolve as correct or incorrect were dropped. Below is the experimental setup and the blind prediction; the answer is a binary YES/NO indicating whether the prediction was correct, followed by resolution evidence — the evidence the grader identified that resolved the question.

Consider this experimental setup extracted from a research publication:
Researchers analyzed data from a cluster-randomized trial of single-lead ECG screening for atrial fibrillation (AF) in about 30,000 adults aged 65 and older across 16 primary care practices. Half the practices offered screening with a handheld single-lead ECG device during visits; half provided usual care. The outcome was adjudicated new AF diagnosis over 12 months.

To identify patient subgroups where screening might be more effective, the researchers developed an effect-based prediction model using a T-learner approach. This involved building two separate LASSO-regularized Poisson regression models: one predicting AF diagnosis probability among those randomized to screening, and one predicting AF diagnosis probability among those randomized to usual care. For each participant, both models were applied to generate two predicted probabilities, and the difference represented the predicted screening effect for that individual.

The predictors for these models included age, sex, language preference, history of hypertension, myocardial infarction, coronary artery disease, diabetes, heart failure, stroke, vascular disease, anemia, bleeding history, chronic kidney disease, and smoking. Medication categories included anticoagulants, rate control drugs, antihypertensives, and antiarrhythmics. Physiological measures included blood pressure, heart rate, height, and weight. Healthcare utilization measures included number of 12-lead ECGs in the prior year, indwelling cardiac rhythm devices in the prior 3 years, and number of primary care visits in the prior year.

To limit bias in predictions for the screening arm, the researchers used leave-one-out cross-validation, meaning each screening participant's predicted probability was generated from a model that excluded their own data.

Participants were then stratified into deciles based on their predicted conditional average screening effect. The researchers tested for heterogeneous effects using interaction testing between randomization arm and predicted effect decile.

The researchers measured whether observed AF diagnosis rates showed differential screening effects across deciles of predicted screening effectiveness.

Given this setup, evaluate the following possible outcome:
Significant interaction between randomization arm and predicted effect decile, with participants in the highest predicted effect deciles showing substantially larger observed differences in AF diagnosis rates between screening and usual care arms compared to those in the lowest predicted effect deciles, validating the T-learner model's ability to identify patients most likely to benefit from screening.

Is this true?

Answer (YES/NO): YES